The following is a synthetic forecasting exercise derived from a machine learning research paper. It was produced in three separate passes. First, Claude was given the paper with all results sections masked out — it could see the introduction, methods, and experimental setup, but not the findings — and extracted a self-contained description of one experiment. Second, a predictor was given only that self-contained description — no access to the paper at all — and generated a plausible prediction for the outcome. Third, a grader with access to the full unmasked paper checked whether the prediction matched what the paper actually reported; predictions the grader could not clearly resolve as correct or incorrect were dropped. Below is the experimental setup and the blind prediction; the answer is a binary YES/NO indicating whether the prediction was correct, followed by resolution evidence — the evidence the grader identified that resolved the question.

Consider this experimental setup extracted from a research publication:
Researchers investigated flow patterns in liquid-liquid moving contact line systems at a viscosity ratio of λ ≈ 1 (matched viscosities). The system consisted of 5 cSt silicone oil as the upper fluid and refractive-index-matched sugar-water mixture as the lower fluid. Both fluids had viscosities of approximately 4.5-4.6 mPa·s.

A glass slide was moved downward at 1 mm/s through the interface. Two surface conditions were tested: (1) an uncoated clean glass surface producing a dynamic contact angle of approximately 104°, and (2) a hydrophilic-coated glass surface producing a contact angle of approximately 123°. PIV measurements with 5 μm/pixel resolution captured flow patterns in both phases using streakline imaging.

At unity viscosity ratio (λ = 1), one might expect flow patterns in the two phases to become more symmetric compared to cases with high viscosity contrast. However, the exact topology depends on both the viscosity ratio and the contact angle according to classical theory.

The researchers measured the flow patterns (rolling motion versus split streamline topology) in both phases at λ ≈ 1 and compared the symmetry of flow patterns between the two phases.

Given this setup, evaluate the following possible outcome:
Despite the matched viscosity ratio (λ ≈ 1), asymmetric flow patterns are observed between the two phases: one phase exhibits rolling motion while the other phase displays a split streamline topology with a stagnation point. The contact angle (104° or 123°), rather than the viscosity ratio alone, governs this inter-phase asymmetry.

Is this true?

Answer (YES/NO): YES